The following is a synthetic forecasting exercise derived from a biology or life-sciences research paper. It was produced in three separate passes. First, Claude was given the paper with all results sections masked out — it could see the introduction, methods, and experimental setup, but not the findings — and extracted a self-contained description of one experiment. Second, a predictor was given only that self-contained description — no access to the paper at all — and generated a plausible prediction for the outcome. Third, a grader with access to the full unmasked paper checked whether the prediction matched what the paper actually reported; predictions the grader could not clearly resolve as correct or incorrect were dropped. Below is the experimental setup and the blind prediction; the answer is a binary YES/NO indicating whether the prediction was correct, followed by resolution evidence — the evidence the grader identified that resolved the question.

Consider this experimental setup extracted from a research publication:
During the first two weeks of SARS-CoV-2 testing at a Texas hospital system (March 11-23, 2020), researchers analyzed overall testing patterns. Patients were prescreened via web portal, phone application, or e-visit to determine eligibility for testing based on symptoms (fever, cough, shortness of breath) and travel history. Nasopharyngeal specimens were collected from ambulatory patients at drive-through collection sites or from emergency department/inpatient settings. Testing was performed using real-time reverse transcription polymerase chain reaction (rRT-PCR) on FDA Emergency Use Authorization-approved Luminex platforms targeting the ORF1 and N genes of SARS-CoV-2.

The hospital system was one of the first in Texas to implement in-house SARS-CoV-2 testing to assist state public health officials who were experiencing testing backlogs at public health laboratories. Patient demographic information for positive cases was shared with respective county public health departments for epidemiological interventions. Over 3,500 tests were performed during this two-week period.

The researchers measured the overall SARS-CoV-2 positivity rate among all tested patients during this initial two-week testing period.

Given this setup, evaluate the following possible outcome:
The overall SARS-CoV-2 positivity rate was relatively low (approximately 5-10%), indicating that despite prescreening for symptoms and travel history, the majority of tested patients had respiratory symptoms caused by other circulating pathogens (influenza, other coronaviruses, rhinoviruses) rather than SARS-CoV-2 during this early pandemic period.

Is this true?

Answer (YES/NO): NO